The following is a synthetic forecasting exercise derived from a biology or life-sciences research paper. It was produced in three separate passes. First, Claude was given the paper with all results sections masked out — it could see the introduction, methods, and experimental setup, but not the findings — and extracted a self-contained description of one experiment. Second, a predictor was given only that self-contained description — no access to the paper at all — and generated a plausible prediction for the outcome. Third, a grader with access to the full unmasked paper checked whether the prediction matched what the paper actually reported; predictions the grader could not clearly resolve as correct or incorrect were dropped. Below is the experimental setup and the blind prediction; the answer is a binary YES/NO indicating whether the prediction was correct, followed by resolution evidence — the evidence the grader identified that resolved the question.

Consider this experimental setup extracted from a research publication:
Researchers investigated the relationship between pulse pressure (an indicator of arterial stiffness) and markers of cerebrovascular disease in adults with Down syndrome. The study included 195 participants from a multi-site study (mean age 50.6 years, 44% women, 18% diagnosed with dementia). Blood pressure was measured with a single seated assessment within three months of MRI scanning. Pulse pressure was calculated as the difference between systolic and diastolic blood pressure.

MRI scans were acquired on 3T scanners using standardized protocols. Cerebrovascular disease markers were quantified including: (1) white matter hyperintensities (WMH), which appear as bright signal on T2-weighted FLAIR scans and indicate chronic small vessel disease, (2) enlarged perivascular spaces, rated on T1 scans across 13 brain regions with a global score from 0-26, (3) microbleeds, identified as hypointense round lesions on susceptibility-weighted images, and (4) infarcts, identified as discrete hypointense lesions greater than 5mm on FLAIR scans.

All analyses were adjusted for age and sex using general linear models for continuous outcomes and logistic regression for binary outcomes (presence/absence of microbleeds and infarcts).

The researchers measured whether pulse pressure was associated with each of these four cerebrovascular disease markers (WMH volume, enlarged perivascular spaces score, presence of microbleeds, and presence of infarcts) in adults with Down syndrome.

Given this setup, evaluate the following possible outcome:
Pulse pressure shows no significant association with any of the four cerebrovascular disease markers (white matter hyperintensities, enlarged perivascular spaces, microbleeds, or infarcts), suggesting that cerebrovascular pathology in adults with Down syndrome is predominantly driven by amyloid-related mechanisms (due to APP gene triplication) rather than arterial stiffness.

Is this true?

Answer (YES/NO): NO